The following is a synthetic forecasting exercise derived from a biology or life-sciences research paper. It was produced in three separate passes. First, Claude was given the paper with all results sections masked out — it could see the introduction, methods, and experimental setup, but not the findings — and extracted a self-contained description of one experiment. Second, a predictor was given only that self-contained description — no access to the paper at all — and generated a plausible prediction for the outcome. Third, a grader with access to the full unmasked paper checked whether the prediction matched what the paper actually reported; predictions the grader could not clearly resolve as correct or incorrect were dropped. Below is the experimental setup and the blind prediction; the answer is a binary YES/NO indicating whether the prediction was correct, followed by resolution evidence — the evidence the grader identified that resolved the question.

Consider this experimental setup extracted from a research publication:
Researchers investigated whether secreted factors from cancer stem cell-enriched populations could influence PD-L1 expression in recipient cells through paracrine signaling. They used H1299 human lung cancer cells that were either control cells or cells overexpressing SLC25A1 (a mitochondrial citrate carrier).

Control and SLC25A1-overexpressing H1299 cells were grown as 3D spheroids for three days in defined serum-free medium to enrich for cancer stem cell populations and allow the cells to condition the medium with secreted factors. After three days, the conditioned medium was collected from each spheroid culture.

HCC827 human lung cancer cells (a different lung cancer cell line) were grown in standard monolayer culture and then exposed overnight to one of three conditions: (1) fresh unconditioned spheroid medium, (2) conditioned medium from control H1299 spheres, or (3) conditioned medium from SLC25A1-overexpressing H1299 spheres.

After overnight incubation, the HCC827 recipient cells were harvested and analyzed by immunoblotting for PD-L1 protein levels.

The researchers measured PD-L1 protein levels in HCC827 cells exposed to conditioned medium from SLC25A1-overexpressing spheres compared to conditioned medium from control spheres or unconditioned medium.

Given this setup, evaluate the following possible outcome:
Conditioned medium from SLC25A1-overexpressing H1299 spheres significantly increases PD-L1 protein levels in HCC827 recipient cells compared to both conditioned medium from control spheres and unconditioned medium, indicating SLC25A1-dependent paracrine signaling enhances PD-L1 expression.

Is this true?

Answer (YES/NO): YES